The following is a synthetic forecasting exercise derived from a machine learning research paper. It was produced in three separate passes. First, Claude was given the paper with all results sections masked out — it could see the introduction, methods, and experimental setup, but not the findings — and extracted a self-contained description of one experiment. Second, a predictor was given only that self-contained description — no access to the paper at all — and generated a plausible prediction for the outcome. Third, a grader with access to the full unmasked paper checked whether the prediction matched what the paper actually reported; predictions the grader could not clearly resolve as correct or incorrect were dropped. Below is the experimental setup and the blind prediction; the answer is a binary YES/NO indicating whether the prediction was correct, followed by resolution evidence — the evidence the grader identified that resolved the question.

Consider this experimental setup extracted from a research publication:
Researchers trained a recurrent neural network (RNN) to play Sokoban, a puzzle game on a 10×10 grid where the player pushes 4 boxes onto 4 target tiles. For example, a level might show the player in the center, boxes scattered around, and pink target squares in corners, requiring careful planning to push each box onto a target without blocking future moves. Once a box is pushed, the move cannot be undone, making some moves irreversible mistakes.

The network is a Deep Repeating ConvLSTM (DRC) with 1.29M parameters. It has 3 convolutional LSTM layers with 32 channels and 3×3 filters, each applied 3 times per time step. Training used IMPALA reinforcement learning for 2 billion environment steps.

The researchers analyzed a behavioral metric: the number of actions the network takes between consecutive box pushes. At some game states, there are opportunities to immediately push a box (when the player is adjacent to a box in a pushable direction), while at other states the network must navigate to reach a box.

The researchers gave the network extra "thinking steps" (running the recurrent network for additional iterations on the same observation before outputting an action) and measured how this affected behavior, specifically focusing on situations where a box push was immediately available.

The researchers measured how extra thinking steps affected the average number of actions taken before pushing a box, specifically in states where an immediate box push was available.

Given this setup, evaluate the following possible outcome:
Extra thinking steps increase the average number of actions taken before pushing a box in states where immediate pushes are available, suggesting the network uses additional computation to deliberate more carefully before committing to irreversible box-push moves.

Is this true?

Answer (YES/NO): NO